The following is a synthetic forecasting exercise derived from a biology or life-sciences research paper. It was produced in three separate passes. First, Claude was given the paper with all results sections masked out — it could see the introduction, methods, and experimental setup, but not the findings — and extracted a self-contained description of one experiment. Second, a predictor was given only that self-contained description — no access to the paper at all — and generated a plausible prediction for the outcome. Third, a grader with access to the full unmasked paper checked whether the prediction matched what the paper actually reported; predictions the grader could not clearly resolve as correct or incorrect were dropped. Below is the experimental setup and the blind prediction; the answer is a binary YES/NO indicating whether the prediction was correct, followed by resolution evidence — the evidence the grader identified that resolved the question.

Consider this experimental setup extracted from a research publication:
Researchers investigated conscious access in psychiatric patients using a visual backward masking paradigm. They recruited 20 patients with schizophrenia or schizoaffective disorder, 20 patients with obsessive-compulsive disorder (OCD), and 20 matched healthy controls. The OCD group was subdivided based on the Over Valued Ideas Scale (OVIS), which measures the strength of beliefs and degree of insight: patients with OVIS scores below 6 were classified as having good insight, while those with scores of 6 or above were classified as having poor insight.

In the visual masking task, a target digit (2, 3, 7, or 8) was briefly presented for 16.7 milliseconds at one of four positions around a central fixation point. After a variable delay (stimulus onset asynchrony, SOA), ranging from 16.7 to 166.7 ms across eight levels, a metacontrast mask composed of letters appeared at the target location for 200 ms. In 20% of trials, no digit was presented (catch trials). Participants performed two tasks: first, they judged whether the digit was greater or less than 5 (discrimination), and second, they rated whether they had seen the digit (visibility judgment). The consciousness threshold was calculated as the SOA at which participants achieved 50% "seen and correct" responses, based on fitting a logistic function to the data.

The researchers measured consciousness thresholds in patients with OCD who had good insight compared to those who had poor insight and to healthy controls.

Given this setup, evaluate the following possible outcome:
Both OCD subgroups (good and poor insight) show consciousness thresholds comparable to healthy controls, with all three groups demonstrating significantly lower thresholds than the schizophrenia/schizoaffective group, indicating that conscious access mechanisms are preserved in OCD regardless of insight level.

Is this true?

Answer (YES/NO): NO